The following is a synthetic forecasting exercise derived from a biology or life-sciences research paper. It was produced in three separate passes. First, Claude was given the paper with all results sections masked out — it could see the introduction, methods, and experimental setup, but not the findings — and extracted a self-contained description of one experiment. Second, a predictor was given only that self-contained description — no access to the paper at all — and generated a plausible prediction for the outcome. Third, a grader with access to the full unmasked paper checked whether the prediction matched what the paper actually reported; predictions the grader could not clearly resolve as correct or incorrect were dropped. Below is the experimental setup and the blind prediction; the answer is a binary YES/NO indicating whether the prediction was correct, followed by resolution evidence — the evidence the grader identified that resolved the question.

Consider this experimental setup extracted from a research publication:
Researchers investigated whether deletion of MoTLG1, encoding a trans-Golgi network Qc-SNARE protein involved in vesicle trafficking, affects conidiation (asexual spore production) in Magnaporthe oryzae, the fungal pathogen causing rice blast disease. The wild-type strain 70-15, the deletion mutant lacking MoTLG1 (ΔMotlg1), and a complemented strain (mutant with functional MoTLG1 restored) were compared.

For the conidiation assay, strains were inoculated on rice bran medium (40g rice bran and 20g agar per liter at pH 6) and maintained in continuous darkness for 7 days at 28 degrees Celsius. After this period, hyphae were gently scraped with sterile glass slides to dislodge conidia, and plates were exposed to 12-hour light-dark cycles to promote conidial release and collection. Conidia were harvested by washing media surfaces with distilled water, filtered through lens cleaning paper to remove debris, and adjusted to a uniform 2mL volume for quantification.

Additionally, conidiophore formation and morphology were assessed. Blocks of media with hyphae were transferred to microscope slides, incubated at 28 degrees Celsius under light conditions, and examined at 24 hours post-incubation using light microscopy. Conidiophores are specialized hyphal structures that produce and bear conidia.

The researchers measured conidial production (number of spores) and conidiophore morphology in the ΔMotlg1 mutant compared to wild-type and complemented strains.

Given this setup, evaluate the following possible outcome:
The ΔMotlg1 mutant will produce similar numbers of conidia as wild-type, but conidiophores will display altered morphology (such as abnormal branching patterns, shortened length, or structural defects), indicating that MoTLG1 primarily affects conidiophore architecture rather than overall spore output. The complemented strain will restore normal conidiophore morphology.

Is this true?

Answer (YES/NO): NO